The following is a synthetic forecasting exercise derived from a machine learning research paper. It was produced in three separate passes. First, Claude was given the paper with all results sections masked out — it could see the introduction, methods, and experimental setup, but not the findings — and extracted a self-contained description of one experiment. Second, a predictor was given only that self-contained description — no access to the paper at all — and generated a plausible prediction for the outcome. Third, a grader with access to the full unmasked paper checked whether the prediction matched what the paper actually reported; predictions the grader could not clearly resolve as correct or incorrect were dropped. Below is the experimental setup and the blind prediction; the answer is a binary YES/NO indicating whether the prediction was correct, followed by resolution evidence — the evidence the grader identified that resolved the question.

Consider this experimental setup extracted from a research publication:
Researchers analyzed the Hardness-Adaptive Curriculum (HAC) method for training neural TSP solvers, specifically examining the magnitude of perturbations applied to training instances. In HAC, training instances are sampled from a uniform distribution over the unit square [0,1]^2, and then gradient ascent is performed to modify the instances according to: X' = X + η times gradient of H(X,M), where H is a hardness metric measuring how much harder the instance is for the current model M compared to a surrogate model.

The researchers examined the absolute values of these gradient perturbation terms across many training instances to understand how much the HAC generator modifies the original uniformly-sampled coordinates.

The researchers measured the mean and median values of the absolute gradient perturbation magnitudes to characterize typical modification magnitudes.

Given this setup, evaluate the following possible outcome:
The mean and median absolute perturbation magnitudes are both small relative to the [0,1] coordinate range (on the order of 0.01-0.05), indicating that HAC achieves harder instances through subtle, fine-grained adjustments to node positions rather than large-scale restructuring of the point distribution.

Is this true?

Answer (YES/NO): NO